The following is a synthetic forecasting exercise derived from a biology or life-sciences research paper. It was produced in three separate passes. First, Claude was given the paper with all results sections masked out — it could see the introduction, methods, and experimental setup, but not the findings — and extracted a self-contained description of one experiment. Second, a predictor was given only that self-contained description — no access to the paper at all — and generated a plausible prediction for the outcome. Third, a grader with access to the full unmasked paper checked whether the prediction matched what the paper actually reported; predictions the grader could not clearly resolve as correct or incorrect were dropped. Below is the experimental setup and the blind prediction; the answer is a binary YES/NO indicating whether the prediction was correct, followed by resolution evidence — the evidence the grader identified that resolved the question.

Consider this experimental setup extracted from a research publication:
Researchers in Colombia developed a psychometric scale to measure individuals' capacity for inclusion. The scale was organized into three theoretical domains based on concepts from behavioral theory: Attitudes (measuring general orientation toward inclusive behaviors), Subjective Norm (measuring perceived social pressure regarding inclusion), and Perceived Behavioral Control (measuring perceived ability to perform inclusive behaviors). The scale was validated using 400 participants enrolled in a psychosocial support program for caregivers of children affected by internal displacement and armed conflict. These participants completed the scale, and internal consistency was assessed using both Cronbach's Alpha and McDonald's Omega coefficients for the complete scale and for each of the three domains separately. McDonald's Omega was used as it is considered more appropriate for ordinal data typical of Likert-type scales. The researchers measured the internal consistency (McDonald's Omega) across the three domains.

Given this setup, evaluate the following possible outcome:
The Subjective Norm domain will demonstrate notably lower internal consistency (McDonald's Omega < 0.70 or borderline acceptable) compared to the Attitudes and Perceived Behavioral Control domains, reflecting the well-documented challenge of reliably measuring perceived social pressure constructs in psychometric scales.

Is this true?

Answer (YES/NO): NO